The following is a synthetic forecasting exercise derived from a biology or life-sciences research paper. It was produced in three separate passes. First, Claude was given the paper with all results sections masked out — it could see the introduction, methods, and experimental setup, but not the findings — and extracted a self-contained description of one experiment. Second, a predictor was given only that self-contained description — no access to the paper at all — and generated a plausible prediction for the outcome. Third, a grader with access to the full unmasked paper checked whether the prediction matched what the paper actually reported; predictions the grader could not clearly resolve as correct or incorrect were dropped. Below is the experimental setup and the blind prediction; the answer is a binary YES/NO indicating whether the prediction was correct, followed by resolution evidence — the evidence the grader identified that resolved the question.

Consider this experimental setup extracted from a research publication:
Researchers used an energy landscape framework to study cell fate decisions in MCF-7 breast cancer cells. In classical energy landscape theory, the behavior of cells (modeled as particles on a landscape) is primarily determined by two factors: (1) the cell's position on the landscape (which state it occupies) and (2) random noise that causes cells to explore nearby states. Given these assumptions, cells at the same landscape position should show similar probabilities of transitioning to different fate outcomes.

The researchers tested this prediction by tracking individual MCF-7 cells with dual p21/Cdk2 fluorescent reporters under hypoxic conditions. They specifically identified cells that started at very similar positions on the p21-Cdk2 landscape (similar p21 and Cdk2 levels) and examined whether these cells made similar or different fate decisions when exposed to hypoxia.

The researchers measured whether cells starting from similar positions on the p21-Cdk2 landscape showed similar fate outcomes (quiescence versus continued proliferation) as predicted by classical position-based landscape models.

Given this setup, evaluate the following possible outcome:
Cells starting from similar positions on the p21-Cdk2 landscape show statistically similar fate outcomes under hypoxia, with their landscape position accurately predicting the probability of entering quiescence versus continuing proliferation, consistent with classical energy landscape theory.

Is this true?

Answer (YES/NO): NO